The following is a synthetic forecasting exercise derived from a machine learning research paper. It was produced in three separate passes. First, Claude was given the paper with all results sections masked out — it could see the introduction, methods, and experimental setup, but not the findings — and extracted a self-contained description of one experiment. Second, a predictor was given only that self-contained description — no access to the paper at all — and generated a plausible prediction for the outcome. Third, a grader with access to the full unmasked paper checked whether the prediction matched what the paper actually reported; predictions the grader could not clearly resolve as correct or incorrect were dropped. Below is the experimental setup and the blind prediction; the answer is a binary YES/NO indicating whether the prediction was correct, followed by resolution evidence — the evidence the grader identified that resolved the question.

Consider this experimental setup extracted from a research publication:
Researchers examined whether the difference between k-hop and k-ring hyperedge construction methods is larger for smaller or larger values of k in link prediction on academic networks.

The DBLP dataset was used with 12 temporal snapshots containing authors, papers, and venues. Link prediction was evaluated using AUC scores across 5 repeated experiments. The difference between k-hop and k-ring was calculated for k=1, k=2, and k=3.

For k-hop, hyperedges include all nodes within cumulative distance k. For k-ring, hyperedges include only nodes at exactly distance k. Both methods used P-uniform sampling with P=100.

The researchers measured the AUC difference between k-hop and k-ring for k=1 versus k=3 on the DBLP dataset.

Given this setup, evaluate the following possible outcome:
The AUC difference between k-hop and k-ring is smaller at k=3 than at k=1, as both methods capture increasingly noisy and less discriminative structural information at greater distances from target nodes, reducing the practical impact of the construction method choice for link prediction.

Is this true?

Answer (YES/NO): NO